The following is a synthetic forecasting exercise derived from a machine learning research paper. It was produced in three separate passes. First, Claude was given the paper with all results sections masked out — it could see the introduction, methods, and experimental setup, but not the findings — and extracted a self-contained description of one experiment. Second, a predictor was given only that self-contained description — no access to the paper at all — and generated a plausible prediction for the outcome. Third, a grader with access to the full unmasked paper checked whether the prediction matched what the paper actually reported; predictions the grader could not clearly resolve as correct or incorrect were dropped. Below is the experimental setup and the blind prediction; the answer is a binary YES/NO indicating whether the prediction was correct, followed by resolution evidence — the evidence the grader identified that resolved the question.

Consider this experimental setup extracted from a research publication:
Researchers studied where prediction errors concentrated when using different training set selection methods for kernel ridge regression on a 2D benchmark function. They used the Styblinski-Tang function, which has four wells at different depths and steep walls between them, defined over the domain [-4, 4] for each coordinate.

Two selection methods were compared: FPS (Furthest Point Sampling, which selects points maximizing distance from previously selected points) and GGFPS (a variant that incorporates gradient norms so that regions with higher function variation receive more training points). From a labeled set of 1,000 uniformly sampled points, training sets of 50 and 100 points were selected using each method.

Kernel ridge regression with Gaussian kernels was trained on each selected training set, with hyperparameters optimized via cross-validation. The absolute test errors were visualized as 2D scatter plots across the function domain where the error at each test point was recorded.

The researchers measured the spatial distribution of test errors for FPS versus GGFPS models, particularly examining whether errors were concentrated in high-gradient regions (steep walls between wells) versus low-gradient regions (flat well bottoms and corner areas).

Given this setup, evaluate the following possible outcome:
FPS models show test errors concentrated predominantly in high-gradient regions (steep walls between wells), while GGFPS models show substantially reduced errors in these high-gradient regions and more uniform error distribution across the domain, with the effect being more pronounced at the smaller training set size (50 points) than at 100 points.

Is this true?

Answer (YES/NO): NO